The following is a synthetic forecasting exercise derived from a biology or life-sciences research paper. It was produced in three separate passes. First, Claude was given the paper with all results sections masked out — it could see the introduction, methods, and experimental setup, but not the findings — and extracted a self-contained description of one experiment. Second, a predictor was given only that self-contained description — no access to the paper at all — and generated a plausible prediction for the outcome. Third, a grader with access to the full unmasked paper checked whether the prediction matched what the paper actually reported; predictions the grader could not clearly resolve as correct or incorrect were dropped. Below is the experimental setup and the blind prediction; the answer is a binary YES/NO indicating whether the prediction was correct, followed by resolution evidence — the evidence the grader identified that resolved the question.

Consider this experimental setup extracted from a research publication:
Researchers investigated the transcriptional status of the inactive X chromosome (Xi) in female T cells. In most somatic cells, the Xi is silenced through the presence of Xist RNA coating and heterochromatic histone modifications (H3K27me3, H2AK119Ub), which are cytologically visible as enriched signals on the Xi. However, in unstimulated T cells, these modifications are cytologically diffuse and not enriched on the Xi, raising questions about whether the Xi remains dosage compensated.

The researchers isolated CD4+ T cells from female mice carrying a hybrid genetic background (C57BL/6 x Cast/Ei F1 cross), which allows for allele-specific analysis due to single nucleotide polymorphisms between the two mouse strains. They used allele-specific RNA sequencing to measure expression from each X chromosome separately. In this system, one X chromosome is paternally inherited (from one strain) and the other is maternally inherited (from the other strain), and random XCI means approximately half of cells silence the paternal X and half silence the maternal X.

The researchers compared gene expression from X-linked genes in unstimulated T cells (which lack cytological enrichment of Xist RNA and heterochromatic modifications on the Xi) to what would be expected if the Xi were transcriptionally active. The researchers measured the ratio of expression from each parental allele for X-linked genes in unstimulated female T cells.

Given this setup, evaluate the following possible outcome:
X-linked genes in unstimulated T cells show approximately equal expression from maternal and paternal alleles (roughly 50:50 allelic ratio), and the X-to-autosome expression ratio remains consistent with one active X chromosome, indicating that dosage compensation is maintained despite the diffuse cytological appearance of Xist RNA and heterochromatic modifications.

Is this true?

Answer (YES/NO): NO